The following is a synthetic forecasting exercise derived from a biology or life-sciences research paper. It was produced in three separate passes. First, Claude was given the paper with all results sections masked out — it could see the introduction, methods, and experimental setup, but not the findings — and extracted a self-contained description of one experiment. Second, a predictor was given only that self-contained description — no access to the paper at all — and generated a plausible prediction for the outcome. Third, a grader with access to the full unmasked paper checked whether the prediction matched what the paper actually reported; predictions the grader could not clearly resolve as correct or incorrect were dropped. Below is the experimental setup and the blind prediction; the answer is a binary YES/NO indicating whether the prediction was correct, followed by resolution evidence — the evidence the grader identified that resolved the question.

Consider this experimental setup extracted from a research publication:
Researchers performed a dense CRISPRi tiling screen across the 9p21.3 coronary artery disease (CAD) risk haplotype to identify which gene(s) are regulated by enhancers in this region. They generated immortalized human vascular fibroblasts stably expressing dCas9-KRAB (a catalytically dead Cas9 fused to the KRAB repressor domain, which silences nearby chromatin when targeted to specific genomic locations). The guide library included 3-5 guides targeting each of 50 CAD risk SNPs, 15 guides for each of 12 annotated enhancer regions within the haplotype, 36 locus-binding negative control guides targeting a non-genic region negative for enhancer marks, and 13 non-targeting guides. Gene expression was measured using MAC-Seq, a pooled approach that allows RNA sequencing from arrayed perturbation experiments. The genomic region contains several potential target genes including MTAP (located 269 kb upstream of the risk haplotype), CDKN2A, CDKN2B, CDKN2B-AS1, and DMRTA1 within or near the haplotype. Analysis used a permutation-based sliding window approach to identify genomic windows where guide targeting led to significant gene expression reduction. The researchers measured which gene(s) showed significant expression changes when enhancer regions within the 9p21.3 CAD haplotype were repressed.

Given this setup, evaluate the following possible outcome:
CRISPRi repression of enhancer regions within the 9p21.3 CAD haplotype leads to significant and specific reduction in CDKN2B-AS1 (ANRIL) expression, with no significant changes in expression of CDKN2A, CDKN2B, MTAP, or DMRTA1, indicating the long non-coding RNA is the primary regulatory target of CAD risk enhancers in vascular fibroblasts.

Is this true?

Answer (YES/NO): NO